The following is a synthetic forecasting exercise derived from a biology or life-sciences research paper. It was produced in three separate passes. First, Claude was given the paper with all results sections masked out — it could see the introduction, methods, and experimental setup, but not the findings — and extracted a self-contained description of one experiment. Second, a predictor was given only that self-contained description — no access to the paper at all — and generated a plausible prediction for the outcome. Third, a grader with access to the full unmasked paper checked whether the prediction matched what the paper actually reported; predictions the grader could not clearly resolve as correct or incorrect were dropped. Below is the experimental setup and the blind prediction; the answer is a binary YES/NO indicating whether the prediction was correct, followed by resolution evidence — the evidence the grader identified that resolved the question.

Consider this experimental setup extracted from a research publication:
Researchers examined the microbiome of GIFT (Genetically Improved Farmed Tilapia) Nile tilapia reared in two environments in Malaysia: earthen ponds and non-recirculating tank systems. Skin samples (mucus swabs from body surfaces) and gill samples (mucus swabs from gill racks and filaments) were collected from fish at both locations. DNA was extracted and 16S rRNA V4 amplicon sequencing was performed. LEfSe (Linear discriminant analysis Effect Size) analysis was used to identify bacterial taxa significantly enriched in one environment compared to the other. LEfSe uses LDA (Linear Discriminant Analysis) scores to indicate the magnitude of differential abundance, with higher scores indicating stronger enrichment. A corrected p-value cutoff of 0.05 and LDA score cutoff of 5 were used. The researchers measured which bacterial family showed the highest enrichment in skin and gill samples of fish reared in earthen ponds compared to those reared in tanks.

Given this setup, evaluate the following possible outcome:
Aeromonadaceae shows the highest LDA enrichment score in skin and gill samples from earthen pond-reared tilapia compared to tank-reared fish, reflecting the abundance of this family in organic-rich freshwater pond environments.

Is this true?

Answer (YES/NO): NO